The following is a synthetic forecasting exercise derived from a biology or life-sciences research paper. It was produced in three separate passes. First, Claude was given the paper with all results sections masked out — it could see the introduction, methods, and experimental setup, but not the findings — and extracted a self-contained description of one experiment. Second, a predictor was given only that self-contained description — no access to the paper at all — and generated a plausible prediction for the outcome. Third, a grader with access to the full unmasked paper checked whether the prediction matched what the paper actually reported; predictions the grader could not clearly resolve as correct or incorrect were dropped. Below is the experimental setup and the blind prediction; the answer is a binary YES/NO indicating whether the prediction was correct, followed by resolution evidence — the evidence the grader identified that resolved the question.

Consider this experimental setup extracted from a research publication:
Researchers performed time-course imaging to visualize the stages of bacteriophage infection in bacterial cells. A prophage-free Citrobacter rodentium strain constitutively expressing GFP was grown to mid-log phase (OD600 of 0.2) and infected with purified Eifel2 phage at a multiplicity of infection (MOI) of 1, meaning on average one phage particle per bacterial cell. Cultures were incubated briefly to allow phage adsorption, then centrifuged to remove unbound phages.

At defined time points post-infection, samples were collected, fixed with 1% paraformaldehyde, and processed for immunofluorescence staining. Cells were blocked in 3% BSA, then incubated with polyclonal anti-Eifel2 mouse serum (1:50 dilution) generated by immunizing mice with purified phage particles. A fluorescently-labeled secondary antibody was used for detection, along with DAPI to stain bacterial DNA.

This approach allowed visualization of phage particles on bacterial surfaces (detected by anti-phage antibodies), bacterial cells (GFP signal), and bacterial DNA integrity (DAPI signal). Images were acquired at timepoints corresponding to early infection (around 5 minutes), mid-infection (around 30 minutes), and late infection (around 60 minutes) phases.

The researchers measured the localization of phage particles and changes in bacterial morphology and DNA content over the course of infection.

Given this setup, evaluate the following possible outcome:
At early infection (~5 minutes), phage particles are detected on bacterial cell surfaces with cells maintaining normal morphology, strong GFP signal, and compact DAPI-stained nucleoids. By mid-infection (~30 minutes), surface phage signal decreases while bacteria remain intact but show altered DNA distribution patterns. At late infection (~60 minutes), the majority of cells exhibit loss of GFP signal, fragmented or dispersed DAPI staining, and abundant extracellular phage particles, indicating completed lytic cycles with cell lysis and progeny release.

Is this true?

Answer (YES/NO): NO